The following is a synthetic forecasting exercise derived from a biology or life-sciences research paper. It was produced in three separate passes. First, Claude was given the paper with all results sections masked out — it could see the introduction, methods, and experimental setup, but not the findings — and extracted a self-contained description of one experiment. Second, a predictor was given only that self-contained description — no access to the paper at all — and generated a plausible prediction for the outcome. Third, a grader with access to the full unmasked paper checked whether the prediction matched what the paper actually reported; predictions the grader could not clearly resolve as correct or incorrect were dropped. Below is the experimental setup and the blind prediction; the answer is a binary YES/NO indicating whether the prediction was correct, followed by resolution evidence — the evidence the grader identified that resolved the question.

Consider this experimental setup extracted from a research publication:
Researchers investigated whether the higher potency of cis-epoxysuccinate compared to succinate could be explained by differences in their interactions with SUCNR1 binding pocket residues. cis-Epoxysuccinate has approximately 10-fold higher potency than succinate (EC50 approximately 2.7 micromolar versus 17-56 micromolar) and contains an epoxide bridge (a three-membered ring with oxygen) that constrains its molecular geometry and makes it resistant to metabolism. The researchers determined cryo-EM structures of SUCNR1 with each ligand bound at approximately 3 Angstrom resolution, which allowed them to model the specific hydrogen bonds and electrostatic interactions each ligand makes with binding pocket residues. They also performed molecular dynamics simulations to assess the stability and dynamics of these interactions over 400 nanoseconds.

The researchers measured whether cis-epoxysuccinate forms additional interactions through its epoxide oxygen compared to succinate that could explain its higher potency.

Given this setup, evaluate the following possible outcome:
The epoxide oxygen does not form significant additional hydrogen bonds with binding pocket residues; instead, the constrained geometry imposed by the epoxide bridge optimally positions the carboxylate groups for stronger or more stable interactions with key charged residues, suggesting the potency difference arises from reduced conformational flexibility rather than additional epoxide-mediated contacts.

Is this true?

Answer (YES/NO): YES